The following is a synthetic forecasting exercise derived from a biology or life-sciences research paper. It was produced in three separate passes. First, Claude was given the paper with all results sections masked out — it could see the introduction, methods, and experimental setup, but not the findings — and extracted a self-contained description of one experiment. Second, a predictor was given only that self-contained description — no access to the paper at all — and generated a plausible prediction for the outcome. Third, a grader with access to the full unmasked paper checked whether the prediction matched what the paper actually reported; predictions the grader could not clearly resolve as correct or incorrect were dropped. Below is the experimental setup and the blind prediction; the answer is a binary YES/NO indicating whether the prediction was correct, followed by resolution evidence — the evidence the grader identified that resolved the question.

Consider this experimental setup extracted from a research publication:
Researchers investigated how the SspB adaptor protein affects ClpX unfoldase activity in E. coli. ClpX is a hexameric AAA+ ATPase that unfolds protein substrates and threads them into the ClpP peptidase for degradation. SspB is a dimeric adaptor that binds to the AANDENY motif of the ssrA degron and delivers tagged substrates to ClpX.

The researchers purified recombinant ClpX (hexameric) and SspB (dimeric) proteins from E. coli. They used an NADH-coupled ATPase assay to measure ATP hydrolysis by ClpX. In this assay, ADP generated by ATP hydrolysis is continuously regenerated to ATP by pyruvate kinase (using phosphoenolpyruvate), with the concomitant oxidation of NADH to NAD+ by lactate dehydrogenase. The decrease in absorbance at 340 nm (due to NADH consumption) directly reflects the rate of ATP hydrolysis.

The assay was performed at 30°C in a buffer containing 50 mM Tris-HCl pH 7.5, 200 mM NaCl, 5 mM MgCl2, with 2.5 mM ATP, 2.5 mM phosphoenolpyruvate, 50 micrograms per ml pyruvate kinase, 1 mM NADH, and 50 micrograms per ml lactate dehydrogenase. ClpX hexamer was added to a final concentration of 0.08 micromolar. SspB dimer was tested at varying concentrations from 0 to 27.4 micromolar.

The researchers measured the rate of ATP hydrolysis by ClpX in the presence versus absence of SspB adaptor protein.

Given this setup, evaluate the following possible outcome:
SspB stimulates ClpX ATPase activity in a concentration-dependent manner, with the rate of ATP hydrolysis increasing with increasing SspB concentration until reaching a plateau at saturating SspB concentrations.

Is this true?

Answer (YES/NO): YES